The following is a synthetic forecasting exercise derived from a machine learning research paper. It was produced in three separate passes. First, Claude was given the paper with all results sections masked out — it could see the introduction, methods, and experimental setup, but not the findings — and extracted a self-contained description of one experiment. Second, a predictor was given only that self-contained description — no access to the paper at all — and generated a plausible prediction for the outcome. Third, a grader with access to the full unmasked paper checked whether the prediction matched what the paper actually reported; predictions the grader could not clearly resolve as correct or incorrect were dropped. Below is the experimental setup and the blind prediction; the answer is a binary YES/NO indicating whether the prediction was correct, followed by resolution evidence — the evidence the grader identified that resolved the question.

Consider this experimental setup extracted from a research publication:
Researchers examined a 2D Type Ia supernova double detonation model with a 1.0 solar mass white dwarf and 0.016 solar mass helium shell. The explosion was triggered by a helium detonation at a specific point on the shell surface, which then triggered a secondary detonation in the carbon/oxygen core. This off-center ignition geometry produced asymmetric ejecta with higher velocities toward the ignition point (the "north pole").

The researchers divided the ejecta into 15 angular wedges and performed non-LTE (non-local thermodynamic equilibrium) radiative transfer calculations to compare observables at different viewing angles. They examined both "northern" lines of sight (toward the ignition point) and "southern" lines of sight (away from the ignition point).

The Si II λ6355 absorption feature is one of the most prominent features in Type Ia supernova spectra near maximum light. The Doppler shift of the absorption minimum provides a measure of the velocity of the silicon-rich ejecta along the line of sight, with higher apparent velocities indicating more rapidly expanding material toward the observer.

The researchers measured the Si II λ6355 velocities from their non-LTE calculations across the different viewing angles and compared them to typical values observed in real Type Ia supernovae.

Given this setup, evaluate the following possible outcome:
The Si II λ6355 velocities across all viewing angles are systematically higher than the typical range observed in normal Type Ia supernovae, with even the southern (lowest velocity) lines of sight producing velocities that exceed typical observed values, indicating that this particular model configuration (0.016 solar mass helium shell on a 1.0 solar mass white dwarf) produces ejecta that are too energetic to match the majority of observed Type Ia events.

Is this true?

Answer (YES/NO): NO